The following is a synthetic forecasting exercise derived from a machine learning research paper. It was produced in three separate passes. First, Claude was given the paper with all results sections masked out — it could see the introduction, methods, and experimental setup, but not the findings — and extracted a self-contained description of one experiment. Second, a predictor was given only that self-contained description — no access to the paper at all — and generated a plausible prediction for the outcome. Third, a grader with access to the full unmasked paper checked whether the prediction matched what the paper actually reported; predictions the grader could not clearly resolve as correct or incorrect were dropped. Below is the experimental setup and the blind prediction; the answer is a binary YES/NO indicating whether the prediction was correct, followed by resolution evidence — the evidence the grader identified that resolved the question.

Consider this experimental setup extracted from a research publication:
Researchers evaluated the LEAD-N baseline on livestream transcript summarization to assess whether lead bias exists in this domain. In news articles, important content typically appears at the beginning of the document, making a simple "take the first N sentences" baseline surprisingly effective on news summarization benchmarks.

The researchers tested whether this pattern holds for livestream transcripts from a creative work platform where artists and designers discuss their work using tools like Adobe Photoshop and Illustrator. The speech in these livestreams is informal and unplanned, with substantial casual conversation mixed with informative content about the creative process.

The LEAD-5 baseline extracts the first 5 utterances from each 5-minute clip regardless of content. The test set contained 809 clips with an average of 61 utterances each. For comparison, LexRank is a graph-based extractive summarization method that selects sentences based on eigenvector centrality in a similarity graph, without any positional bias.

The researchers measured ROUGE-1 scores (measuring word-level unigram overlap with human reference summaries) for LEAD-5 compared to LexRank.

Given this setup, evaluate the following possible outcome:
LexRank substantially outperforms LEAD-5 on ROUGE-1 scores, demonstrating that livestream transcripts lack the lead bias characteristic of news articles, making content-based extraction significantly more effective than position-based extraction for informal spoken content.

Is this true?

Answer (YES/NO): NO